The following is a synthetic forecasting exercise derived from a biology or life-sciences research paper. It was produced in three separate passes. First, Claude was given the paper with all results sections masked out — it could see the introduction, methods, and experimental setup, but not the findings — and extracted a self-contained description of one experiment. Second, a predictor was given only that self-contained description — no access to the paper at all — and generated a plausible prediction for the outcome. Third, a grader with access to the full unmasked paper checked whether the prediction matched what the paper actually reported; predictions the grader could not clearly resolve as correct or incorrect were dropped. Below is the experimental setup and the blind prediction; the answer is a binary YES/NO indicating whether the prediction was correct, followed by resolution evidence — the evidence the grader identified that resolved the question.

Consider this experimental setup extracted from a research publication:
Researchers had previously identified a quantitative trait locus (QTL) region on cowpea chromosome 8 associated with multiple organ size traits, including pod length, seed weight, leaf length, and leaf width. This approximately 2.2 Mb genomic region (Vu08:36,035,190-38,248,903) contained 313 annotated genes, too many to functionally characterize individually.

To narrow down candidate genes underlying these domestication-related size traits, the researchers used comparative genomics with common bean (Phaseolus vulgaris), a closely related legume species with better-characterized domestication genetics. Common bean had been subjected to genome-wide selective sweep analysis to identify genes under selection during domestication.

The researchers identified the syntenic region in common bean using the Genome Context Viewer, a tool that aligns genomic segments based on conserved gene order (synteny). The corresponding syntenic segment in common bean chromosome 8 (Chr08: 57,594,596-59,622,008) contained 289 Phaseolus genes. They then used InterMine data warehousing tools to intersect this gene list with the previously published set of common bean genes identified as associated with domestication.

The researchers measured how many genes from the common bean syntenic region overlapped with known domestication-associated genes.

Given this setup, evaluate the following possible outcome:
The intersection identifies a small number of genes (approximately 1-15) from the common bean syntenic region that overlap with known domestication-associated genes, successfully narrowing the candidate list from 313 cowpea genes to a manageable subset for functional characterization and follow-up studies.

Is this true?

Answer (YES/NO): YES